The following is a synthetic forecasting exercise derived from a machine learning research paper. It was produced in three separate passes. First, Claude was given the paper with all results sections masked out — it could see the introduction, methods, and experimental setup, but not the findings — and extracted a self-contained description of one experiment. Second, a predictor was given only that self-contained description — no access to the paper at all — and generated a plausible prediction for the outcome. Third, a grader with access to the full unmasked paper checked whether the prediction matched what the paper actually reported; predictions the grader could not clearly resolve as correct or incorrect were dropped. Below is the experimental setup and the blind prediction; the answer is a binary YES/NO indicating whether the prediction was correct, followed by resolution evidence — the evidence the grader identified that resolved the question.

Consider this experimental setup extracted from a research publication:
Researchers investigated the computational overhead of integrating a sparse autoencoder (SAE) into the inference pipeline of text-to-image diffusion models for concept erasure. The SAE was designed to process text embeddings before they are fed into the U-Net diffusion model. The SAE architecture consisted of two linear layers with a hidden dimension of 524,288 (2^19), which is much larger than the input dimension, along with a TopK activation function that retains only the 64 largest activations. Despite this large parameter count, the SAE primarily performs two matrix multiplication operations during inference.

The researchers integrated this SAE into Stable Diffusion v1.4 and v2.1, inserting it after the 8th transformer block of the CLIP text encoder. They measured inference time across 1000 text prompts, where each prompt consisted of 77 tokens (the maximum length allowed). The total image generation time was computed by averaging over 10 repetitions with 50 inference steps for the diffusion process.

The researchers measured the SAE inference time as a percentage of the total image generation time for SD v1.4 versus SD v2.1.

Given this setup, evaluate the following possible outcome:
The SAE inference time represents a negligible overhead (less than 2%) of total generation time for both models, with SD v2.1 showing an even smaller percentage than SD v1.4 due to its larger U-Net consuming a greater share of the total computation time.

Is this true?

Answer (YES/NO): YES